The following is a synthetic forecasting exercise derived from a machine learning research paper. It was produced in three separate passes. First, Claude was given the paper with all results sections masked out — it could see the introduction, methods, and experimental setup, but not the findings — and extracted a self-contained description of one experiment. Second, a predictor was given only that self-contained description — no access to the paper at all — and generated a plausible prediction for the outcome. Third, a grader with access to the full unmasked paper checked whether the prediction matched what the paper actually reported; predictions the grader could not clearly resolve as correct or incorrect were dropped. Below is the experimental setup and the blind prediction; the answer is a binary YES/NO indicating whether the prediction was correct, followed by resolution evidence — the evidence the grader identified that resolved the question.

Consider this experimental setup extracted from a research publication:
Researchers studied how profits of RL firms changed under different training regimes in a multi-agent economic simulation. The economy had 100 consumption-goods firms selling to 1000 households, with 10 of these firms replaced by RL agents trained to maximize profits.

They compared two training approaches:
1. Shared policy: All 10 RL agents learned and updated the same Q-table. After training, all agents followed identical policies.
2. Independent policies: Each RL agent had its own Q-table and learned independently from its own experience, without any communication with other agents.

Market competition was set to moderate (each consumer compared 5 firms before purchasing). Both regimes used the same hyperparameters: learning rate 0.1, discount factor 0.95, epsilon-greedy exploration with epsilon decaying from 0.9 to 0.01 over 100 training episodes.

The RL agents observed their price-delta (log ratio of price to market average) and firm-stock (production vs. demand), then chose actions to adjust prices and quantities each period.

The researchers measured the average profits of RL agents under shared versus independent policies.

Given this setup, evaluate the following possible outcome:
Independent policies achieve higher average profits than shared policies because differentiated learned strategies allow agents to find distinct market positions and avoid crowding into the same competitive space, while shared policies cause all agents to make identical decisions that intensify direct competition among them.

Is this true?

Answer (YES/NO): YES